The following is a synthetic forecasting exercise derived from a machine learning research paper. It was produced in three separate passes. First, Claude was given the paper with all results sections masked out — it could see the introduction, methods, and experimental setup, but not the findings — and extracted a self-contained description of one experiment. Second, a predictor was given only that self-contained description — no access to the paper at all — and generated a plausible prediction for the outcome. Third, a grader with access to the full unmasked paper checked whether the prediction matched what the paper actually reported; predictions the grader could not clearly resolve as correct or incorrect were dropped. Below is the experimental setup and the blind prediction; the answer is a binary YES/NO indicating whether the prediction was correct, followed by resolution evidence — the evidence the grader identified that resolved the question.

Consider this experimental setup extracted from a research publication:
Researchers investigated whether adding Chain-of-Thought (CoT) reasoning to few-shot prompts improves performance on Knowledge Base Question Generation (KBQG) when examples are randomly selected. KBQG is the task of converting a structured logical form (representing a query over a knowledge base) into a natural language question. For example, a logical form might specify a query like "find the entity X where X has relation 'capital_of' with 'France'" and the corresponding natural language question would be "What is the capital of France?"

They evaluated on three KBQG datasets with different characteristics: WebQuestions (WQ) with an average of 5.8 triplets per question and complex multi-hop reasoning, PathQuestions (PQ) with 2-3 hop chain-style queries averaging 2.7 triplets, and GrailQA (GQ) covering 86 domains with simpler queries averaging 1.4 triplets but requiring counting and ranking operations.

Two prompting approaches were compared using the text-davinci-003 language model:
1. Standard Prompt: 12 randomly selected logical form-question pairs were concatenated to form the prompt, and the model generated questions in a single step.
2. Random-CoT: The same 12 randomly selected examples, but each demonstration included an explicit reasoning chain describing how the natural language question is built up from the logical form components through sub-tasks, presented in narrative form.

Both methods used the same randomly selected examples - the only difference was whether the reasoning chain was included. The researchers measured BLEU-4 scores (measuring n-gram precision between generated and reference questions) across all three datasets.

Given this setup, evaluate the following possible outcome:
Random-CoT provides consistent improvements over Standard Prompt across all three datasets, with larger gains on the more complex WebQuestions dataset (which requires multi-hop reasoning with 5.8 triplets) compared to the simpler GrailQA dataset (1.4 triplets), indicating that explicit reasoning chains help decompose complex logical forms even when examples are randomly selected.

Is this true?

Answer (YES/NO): NO